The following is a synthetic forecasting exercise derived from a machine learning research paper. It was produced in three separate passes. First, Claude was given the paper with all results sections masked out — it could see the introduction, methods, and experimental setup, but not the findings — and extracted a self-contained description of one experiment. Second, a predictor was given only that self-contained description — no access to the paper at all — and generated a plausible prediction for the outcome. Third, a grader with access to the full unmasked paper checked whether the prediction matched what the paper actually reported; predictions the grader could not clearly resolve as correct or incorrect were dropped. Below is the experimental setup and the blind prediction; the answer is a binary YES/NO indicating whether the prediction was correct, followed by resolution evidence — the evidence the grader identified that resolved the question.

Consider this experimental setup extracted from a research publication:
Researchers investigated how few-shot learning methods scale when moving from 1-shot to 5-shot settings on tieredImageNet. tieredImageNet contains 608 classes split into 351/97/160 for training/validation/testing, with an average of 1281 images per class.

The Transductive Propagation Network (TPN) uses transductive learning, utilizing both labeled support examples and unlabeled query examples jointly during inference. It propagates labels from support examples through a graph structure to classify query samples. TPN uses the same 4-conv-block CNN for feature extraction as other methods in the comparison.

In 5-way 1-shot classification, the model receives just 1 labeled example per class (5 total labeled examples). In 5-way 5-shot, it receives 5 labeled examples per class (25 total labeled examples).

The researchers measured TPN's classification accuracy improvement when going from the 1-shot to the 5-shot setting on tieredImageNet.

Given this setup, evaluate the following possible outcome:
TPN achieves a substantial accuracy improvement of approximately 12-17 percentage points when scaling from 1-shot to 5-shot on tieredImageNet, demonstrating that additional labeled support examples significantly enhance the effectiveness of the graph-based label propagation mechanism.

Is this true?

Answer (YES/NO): YES